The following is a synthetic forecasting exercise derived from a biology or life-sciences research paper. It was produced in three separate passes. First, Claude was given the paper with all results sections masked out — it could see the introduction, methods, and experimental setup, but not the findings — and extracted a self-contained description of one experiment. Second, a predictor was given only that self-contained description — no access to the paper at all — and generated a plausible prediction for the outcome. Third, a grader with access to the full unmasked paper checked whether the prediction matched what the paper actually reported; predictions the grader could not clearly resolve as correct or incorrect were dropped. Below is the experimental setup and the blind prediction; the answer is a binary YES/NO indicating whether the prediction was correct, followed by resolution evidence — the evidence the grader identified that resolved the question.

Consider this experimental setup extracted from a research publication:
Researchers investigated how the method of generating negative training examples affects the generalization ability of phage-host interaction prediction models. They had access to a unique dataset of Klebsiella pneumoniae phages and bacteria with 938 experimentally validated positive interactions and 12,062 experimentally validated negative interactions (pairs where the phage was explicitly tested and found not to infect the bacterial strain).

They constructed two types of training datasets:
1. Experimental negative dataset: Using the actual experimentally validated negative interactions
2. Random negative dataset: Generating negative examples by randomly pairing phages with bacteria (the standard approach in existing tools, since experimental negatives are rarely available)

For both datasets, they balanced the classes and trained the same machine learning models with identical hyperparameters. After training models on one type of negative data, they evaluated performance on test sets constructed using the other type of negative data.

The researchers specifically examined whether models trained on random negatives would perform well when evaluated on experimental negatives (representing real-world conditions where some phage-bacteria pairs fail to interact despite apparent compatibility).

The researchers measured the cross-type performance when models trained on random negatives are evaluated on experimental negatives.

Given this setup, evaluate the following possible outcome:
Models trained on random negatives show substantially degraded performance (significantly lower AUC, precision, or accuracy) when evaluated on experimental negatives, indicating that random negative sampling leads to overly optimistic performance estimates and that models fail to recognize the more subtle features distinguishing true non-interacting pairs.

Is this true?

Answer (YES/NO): YES